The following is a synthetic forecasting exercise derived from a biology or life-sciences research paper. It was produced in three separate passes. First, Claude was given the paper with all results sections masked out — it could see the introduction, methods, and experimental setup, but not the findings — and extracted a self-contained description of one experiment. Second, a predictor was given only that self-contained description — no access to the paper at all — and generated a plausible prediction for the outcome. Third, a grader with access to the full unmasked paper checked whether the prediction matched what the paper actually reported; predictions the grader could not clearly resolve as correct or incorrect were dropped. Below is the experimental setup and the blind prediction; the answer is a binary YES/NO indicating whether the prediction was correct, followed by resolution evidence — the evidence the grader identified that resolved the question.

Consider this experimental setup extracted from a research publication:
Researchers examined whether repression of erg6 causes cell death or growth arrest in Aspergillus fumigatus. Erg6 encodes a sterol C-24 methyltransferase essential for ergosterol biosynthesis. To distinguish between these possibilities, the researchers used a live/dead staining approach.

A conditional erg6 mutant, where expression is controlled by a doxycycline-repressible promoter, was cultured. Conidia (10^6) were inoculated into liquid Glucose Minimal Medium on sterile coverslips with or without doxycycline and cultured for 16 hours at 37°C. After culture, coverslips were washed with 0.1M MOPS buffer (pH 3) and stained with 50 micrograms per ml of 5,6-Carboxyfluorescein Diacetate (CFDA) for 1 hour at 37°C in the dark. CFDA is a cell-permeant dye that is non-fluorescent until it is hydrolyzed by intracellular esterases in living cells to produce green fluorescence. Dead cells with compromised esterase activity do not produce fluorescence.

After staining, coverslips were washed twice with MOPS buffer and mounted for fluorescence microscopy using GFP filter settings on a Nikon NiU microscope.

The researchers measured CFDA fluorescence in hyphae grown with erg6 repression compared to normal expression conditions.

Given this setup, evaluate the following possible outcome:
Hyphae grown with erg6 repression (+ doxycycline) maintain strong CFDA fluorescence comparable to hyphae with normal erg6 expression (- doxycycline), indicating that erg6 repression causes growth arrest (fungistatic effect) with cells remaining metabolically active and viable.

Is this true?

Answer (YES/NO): NO